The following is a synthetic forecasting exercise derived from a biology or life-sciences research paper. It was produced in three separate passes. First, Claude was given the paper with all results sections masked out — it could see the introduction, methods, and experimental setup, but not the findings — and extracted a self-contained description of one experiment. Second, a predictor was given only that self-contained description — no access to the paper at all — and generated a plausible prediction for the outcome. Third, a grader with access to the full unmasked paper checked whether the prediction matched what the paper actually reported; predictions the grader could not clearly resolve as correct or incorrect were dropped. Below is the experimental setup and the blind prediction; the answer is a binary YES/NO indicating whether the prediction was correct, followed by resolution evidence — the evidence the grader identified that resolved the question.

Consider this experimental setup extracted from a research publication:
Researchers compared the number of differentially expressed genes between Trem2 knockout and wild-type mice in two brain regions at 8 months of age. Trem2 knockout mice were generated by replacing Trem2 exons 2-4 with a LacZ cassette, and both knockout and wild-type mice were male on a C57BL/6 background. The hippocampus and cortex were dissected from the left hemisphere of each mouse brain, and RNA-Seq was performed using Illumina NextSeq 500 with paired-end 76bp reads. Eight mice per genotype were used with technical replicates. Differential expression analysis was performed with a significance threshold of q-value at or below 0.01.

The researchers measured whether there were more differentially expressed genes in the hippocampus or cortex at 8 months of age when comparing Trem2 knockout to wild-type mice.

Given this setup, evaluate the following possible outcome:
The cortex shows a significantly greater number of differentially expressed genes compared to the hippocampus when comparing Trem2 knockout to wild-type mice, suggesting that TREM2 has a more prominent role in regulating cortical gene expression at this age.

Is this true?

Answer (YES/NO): NO